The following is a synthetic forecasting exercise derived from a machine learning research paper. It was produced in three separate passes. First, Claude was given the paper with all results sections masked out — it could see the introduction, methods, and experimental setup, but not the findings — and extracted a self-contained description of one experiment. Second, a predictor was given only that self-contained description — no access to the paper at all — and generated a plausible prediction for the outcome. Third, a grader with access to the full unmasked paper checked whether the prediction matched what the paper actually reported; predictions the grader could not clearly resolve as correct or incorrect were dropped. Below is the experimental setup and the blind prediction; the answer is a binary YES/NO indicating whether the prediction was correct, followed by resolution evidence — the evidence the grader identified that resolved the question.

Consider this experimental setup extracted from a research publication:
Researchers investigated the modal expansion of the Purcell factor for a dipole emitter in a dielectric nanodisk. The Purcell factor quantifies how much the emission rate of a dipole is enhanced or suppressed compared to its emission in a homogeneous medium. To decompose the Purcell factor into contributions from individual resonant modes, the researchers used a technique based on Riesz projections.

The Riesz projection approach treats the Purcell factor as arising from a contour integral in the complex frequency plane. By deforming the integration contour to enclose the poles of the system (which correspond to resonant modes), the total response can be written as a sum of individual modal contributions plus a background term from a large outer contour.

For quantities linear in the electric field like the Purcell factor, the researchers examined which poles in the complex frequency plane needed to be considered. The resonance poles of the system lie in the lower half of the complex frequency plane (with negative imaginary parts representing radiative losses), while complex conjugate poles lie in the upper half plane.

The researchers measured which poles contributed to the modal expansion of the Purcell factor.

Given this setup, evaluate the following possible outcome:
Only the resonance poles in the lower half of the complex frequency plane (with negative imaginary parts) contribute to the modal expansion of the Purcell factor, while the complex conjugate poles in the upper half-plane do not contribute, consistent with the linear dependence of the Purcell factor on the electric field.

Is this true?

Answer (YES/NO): YES